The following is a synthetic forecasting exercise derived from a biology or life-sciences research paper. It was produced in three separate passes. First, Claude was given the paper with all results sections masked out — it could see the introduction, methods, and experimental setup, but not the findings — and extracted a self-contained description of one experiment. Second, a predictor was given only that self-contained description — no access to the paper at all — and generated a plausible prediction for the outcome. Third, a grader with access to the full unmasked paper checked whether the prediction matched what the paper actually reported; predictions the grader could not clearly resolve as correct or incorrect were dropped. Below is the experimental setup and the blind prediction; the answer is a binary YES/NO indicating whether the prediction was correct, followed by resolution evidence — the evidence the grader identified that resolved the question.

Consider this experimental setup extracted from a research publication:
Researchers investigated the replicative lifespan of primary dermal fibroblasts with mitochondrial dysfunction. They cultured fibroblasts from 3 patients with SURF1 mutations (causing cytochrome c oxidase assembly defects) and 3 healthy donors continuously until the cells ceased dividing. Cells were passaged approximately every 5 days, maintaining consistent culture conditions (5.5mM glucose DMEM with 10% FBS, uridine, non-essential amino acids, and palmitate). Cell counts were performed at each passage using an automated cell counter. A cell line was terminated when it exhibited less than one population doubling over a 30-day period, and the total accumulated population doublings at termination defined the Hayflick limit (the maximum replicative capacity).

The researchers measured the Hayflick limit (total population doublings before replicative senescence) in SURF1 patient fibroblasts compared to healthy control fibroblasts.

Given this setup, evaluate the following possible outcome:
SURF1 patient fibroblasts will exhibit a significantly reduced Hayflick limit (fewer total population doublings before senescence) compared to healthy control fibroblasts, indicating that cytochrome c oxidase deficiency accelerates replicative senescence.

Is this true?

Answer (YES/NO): YES